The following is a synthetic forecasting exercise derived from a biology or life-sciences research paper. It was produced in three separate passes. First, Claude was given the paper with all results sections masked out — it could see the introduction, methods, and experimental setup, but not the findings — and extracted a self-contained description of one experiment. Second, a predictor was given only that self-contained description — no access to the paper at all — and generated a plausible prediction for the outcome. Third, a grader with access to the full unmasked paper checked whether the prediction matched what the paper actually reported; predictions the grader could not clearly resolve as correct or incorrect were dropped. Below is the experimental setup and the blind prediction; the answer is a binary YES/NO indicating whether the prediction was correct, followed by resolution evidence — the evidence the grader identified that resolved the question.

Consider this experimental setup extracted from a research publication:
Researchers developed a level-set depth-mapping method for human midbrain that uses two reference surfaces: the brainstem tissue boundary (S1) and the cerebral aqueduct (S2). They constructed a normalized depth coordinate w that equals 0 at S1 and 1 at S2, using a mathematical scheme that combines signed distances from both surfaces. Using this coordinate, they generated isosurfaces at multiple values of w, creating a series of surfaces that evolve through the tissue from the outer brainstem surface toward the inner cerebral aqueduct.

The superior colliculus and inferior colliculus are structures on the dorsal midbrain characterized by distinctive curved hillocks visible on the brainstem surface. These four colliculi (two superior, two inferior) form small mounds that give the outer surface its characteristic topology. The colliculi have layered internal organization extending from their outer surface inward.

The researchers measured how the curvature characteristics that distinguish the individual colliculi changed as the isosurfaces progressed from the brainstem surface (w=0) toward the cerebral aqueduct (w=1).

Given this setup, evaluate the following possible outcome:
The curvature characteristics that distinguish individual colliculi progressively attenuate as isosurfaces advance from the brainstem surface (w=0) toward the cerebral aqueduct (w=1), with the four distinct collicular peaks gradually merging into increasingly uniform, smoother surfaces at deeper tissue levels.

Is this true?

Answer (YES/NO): YES